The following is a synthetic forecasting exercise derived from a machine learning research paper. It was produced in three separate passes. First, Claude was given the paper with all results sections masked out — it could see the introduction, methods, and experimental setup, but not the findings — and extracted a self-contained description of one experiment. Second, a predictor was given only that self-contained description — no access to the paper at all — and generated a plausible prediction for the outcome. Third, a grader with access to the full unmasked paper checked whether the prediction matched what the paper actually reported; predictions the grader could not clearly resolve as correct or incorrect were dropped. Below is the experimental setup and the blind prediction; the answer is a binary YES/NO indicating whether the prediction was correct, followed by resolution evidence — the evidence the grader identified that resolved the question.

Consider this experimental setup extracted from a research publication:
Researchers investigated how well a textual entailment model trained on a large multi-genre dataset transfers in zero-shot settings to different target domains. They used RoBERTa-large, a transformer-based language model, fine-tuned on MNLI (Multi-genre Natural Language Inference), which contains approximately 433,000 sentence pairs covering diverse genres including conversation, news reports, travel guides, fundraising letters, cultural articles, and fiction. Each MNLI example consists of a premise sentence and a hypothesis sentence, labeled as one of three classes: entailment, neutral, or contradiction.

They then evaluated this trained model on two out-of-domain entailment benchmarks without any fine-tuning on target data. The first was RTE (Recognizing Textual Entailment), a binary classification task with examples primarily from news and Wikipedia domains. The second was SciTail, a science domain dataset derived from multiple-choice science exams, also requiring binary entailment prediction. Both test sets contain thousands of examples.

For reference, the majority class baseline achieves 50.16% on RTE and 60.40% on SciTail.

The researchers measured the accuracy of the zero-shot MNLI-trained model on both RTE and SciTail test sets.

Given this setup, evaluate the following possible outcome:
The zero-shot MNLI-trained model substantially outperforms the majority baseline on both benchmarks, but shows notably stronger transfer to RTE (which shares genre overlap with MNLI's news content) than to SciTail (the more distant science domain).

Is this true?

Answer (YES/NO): NO